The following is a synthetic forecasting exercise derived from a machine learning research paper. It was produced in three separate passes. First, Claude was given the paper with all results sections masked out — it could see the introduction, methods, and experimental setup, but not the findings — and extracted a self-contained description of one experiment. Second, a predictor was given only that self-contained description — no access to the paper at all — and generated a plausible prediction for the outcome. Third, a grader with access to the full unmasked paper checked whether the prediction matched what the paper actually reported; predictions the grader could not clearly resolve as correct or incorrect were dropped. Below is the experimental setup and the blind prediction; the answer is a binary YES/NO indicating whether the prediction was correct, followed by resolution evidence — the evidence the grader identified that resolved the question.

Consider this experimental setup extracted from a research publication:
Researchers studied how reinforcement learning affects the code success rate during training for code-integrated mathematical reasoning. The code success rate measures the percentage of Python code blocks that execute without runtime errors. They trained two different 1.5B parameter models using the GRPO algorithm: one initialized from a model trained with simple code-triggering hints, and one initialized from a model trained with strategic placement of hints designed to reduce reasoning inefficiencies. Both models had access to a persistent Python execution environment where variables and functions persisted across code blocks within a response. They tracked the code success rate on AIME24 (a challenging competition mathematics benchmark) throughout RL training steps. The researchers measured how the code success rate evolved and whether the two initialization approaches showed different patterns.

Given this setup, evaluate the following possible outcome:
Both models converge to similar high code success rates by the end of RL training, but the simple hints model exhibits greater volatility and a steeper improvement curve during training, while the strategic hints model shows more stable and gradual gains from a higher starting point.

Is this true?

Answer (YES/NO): NO